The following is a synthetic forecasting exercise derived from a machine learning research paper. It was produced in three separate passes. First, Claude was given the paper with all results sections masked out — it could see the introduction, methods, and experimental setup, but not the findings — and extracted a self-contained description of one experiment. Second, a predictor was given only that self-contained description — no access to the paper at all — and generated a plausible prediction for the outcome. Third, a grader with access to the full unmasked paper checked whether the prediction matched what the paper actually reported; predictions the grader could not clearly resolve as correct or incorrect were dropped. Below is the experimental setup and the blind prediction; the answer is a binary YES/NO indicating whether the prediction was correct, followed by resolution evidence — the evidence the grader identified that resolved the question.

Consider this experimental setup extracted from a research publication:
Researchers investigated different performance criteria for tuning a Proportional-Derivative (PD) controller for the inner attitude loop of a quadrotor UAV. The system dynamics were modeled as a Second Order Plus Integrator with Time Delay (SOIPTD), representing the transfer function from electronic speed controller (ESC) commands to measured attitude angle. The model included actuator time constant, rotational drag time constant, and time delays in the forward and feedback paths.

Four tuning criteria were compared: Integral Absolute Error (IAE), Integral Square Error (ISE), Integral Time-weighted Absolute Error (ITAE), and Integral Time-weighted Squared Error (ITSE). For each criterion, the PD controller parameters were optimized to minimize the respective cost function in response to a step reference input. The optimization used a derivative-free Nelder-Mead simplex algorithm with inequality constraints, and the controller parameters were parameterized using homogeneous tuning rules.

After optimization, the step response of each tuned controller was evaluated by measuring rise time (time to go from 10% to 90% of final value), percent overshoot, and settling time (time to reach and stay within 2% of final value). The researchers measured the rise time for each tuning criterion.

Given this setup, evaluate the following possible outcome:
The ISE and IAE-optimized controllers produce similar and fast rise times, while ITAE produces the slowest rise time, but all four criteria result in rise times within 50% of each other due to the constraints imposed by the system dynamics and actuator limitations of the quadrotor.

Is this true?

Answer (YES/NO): NO